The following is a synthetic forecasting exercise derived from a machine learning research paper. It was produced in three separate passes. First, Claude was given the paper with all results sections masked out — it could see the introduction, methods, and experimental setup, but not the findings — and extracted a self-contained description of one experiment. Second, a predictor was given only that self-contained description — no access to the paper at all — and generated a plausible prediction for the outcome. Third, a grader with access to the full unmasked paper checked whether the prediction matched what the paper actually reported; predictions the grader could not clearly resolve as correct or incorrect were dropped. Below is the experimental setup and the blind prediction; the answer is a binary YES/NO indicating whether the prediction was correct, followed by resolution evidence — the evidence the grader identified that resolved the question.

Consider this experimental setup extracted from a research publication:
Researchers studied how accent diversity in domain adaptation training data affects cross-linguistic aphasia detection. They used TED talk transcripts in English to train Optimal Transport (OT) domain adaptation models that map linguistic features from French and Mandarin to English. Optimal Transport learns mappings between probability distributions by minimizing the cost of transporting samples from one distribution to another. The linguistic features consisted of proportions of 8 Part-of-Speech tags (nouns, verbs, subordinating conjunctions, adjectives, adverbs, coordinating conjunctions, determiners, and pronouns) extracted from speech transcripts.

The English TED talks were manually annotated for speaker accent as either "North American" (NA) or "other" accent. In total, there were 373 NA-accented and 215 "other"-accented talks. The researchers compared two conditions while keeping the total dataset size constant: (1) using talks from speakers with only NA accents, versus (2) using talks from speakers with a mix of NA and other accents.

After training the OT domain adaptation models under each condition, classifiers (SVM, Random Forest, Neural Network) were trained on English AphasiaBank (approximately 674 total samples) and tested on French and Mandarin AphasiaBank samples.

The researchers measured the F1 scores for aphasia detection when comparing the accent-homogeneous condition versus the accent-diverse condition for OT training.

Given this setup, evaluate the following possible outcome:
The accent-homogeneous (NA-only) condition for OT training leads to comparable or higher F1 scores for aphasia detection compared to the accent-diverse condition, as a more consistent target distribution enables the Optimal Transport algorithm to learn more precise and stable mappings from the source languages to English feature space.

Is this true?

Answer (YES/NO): NO